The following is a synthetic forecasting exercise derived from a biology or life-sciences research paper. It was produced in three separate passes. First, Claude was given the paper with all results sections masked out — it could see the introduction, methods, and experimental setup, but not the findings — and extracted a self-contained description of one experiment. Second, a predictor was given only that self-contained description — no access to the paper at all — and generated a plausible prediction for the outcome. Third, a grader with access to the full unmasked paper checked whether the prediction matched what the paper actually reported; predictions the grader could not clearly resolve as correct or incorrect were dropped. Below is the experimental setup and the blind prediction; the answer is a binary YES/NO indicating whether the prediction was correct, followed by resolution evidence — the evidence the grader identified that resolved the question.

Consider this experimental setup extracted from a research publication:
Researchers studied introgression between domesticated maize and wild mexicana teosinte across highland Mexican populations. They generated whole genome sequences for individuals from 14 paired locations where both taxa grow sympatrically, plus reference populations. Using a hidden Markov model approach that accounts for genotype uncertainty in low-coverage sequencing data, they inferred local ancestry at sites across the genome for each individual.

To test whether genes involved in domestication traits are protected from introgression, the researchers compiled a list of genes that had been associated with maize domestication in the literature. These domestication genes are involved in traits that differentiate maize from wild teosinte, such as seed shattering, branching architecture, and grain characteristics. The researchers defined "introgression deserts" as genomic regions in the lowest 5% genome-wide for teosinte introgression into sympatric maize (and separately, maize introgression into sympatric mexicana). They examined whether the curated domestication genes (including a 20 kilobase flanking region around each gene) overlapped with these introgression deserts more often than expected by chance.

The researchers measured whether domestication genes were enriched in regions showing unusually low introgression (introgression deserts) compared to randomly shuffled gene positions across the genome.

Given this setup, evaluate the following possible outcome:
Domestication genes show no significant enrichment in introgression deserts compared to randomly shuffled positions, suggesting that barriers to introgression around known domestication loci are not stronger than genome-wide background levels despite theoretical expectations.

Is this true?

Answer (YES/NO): NO